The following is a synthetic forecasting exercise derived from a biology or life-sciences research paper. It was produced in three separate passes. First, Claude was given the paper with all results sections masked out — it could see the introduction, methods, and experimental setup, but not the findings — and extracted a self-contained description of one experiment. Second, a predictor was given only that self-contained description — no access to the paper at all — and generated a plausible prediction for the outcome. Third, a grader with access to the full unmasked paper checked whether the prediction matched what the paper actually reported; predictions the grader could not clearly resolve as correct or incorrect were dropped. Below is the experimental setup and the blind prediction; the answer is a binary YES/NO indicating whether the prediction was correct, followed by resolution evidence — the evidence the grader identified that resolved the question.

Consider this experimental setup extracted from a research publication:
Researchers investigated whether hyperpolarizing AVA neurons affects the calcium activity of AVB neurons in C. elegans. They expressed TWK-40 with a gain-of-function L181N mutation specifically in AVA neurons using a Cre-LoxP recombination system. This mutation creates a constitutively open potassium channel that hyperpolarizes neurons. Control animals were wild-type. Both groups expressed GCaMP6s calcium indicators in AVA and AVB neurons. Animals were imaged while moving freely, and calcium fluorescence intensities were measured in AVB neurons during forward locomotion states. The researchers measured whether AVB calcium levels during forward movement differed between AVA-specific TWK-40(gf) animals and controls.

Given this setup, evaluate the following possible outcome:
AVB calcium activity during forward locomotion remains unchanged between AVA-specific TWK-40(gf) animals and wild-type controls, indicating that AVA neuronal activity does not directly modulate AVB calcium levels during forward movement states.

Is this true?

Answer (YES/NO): NO